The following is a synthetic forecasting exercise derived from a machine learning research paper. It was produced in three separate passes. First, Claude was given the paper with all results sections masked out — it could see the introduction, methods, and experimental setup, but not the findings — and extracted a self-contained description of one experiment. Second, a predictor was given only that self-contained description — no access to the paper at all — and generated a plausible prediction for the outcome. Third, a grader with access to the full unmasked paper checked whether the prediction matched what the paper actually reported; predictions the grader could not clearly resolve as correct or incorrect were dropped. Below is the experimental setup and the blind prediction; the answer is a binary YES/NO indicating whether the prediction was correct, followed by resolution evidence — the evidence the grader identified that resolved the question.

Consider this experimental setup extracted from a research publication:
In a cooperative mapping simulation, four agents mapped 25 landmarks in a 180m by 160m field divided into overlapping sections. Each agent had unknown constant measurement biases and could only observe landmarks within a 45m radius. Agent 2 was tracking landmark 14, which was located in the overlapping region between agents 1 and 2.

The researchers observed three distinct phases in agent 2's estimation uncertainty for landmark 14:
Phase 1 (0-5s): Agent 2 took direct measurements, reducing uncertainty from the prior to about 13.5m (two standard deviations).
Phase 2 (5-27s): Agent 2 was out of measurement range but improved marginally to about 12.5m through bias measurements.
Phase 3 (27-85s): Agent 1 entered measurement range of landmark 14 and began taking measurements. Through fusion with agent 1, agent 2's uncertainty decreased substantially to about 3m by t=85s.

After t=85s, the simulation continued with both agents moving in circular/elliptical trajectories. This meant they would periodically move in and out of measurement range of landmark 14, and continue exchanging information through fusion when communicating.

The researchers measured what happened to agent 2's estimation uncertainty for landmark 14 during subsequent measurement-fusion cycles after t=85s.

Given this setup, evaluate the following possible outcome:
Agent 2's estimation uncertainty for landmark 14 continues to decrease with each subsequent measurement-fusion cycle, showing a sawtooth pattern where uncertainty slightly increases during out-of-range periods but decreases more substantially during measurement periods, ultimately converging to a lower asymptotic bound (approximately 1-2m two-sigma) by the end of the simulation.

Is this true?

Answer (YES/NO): NO